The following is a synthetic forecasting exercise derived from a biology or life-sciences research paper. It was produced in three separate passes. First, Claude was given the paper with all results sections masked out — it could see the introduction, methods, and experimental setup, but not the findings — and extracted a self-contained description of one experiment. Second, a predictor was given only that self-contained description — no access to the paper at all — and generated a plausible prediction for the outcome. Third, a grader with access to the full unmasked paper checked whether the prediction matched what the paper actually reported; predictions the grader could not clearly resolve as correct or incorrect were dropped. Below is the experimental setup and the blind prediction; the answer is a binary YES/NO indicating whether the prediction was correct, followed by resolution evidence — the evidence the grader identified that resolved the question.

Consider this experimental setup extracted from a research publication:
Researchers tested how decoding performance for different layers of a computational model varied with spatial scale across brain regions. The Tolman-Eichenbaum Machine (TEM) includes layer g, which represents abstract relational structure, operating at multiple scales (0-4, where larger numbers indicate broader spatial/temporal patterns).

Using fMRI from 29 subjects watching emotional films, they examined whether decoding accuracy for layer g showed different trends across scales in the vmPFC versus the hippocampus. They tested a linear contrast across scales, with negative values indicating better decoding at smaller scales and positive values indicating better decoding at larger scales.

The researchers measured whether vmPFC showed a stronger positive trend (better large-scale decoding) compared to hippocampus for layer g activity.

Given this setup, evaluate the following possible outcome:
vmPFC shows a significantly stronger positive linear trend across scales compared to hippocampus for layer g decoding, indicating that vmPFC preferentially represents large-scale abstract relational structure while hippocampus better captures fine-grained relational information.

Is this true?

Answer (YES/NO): YES